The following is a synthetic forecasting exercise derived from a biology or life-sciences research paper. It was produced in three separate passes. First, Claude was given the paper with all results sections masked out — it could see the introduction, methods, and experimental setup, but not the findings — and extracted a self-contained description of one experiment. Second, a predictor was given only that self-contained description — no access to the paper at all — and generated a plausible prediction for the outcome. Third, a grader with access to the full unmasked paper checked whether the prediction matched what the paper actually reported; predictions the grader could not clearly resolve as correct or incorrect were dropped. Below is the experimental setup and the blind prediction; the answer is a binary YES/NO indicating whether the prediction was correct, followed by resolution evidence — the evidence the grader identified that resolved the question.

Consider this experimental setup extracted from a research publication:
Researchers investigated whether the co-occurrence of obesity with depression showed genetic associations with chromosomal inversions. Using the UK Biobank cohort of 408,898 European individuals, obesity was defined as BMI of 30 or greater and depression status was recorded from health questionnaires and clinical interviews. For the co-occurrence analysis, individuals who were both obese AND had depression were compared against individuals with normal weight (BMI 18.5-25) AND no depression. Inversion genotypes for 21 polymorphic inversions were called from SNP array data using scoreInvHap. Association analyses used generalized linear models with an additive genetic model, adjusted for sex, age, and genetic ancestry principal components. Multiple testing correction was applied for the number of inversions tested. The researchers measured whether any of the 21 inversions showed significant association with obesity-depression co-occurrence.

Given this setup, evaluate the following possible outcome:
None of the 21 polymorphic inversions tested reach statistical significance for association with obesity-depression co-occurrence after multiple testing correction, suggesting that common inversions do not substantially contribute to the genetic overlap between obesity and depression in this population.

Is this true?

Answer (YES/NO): NO